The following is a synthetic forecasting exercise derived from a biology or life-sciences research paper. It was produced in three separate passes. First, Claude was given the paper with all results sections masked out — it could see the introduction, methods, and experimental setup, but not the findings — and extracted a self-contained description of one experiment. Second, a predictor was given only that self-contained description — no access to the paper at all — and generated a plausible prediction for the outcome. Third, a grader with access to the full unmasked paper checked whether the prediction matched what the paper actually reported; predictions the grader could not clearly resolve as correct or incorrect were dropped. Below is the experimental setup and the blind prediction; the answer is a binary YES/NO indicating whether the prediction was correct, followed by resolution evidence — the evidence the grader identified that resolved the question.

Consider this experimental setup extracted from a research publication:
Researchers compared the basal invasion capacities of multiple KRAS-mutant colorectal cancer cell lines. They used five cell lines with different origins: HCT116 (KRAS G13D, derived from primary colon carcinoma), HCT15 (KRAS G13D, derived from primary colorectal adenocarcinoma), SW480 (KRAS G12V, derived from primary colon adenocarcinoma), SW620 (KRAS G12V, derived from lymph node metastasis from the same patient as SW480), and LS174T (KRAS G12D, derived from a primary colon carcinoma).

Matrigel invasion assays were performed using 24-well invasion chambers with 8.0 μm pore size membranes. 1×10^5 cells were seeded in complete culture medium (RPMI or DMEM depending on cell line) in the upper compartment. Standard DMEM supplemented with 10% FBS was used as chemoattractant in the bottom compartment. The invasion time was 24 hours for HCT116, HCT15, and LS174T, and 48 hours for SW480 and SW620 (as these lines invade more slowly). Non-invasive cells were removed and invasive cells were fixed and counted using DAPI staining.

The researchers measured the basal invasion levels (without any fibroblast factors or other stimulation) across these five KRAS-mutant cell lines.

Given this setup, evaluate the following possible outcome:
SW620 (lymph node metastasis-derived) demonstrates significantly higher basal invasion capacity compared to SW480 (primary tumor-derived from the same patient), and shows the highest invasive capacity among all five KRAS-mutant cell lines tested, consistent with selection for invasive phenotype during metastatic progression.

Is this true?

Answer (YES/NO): NO